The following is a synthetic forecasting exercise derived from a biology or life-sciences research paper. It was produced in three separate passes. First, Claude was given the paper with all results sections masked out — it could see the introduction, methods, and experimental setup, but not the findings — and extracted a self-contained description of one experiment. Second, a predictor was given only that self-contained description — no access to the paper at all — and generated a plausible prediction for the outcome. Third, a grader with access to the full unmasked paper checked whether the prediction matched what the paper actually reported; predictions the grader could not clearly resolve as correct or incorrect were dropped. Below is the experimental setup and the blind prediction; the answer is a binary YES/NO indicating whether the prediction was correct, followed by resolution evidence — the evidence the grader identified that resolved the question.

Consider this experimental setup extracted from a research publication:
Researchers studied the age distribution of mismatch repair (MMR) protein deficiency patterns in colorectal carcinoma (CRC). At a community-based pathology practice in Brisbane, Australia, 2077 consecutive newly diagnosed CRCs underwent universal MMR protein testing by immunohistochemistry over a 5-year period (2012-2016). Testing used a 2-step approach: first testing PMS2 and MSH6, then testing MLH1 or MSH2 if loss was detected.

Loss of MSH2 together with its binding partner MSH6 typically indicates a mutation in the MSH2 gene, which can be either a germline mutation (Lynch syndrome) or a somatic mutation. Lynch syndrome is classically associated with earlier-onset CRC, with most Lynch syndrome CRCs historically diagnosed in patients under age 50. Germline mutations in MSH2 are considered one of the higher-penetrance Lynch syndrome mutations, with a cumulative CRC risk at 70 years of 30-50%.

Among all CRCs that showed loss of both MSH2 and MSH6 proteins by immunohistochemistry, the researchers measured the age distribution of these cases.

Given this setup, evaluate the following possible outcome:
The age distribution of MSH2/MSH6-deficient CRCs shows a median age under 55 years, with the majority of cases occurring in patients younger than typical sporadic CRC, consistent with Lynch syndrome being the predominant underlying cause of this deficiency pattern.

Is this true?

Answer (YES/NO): NO